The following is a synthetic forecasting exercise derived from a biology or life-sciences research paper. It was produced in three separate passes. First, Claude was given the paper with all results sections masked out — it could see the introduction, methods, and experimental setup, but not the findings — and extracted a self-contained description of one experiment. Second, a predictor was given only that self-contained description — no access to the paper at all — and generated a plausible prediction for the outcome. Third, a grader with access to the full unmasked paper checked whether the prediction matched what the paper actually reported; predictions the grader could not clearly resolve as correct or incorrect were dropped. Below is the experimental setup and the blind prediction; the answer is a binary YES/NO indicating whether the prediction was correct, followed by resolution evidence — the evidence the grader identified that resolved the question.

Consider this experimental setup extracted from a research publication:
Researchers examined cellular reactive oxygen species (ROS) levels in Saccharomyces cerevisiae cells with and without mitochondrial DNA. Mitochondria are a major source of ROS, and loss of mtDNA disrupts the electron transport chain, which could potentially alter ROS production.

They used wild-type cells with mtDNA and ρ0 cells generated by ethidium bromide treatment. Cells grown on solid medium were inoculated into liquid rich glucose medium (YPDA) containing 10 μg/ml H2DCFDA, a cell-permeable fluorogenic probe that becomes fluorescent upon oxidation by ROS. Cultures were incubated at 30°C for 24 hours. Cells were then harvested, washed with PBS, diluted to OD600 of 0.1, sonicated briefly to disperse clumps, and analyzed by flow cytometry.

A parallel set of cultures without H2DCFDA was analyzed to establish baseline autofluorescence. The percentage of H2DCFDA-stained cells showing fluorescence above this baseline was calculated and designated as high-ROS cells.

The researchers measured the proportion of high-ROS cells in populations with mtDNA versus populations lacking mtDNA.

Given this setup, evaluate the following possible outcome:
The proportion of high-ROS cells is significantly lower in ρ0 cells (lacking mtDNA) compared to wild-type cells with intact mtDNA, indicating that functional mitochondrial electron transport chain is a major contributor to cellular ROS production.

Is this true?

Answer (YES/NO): NO